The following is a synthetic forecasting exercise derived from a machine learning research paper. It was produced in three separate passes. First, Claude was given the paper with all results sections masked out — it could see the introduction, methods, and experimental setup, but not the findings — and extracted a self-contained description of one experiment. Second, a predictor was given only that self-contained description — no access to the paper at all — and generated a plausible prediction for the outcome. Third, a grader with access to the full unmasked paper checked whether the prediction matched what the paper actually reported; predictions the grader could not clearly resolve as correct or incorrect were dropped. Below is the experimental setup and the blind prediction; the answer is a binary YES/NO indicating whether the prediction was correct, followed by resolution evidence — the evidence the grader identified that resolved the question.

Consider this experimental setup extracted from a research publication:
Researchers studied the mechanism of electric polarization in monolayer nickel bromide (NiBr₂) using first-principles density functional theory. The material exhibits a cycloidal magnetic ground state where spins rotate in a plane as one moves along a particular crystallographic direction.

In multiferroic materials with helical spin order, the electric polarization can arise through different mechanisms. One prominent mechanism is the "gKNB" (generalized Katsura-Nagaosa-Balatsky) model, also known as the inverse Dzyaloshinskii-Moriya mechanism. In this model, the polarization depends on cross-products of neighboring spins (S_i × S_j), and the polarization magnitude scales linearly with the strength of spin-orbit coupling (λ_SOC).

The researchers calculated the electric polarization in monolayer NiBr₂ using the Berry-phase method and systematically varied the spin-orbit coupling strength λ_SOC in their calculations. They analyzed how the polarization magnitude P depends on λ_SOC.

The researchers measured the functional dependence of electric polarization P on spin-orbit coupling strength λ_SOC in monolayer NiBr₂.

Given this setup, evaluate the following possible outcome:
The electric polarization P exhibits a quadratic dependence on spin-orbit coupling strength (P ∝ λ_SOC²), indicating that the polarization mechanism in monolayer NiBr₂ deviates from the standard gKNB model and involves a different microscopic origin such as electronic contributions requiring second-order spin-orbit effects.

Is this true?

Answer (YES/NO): NO